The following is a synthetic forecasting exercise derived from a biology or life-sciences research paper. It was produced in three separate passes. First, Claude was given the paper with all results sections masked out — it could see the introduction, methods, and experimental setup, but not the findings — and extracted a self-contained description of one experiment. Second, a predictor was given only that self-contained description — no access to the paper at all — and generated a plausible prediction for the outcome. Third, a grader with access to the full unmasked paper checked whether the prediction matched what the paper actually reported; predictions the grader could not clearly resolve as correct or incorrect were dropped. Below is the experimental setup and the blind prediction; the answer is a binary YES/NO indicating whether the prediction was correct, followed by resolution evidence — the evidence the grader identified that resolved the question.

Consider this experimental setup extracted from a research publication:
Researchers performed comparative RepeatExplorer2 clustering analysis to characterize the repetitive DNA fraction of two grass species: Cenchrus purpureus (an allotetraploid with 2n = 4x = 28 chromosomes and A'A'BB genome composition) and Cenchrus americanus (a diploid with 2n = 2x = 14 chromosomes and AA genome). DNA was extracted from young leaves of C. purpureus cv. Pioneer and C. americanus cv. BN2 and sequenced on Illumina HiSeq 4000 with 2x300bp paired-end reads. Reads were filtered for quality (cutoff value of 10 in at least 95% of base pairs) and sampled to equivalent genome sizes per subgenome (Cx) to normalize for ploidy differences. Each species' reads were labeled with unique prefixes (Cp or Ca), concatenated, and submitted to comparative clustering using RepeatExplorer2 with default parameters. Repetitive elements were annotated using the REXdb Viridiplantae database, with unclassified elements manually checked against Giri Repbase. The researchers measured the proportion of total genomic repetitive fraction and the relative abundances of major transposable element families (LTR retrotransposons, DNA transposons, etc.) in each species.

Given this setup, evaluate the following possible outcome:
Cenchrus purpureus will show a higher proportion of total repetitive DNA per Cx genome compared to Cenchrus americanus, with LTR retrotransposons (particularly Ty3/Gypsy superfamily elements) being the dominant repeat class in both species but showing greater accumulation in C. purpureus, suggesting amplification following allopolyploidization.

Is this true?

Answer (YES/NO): NO